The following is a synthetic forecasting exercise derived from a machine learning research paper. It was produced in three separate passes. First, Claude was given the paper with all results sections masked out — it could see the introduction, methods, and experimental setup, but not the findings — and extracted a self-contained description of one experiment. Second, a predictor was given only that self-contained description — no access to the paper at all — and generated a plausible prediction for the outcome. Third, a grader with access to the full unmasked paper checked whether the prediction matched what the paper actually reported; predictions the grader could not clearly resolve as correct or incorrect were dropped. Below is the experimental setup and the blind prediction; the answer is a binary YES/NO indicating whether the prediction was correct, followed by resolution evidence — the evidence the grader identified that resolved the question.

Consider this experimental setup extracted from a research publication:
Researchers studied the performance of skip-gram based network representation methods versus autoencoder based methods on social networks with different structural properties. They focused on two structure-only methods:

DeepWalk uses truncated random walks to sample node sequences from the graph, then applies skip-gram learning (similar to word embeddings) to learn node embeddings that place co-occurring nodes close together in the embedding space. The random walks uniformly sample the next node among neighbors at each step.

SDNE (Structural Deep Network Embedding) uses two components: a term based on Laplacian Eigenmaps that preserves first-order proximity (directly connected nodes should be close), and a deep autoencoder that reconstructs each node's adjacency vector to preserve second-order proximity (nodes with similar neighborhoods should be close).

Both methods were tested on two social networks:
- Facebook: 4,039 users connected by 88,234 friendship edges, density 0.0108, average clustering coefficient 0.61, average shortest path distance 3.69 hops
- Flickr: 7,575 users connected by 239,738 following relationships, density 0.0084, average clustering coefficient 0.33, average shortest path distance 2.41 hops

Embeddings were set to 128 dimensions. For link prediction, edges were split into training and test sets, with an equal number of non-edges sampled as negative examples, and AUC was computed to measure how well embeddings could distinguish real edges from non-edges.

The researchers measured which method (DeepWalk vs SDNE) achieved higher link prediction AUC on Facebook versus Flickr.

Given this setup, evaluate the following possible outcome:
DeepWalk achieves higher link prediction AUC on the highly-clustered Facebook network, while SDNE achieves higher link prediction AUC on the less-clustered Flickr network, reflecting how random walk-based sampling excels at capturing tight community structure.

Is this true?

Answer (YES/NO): YES